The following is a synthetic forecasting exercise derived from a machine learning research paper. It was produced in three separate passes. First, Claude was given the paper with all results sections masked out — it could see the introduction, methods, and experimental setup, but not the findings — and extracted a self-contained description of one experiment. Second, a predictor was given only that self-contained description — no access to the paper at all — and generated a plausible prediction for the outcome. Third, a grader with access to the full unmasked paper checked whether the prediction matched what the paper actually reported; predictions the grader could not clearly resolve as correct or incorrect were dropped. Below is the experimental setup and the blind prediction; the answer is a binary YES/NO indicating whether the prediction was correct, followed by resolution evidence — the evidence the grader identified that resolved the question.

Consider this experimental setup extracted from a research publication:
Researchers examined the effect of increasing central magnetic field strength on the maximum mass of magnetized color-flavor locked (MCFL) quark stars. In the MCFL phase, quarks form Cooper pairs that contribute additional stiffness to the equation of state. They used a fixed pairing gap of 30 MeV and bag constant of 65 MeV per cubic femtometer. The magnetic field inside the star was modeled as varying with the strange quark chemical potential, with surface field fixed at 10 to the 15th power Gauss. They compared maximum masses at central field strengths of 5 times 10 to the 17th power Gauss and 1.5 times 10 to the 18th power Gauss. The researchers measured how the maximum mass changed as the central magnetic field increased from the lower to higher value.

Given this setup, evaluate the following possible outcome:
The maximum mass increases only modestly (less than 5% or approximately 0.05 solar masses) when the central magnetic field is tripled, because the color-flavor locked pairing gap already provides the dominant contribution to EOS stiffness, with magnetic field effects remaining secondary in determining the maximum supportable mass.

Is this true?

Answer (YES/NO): NO